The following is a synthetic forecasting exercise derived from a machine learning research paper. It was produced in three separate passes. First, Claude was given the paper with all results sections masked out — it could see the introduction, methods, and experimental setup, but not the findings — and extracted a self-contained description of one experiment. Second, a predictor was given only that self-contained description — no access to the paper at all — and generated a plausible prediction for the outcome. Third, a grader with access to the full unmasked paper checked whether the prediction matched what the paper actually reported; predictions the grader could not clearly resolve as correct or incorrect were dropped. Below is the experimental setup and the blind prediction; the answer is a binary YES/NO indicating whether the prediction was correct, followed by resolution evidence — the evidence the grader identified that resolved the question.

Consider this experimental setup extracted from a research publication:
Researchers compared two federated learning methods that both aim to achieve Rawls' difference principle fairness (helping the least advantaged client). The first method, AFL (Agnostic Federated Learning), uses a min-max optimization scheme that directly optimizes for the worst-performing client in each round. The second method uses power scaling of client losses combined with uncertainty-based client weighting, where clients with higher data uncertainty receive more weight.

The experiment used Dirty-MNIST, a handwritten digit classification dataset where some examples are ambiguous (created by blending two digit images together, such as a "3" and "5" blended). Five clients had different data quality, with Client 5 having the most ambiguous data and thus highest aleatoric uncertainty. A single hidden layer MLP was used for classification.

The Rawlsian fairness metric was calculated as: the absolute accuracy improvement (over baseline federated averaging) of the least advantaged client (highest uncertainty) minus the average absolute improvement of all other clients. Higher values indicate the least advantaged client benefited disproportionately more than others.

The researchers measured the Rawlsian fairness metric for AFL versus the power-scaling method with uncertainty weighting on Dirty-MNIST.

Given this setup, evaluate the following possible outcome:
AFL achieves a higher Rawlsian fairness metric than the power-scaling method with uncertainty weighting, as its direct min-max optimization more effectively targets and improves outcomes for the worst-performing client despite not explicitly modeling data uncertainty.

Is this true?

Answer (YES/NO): YES